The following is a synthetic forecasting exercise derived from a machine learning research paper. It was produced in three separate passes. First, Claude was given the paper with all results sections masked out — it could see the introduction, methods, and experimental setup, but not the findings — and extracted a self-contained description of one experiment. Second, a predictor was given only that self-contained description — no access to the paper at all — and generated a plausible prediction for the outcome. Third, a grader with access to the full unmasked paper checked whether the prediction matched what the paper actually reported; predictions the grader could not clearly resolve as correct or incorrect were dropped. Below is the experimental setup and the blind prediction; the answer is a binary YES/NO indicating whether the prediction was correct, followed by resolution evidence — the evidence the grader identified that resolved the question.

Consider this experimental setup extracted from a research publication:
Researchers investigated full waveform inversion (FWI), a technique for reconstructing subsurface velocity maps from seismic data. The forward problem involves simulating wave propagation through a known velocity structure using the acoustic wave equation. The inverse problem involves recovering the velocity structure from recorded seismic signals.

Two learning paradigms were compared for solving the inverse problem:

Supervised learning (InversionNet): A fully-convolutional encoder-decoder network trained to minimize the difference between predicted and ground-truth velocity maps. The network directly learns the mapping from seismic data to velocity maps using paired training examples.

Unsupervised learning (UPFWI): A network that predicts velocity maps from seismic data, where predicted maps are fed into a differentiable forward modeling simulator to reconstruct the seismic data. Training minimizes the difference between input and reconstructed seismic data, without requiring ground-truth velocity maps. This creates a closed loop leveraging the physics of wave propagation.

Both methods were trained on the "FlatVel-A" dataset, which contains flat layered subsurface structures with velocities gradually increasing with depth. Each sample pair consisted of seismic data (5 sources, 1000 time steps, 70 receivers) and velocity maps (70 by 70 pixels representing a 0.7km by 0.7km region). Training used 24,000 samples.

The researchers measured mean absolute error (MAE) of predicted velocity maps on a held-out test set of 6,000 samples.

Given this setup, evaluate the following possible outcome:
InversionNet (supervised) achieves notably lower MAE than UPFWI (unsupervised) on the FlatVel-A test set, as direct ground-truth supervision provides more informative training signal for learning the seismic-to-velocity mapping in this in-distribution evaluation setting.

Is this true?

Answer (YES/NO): YES